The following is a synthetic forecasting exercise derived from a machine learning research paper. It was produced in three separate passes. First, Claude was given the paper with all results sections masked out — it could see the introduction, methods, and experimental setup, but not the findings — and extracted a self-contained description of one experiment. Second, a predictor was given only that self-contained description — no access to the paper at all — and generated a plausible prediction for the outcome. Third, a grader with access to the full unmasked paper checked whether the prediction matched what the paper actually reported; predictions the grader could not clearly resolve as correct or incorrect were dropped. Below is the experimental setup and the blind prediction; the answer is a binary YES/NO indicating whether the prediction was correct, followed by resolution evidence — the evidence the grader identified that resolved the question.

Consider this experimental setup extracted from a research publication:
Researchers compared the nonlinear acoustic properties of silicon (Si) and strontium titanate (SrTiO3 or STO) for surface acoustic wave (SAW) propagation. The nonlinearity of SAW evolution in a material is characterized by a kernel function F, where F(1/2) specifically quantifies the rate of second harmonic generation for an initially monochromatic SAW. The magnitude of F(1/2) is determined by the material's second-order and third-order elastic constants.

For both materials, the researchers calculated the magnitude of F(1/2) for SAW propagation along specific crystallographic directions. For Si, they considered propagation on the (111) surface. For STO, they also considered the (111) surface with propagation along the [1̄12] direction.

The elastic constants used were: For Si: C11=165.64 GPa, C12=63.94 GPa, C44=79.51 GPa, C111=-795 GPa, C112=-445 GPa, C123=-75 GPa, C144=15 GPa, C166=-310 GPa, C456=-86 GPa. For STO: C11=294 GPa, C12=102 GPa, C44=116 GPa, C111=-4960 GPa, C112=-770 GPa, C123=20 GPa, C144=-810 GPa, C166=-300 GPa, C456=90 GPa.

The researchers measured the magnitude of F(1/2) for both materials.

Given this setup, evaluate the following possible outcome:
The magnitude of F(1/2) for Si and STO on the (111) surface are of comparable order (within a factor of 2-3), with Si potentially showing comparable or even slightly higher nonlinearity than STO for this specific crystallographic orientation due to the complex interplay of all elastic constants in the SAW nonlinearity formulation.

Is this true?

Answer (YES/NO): NO